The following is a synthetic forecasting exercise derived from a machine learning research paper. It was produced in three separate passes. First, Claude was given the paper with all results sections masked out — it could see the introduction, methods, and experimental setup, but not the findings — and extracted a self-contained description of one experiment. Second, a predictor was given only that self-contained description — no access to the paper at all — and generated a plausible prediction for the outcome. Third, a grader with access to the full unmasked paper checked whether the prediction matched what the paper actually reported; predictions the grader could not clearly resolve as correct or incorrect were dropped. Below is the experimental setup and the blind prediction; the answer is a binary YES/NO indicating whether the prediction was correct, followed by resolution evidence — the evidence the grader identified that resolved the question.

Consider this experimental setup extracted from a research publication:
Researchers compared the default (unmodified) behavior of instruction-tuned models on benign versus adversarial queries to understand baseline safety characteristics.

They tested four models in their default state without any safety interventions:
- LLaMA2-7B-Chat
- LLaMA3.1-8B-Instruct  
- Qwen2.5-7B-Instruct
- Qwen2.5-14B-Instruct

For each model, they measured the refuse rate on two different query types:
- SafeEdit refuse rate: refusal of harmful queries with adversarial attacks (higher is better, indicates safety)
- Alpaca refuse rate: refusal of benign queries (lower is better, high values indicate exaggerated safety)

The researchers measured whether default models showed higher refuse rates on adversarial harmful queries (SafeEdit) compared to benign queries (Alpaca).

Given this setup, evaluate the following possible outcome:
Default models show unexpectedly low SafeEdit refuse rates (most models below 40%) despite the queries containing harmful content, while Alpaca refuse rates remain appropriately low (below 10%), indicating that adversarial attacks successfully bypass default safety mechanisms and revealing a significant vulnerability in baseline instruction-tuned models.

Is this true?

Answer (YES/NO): YES